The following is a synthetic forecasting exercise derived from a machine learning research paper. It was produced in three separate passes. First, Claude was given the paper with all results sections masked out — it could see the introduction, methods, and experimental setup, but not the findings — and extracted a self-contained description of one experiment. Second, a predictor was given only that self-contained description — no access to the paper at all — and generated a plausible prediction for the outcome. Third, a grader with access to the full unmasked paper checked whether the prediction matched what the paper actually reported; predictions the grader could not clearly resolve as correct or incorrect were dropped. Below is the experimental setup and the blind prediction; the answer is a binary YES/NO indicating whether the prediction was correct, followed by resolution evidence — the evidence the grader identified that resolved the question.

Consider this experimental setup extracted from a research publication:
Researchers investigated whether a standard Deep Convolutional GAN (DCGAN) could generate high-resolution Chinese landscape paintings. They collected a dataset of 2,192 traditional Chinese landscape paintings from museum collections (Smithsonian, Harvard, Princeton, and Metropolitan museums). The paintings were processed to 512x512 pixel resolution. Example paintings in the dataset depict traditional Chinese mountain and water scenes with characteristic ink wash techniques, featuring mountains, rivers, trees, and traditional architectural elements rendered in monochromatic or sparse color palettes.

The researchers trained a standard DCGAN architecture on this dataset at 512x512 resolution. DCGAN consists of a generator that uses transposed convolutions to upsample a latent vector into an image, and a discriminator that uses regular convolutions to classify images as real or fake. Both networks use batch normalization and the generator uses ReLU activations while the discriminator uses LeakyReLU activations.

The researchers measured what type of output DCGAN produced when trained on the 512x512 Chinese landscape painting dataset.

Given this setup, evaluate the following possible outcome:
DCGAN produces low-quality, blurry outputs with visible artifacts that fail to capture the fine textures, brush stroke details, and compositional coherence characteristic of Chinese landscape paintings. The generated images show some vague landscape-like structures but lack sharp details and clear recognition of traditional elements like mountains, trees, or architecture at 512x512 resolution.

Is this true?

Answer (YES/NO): NO